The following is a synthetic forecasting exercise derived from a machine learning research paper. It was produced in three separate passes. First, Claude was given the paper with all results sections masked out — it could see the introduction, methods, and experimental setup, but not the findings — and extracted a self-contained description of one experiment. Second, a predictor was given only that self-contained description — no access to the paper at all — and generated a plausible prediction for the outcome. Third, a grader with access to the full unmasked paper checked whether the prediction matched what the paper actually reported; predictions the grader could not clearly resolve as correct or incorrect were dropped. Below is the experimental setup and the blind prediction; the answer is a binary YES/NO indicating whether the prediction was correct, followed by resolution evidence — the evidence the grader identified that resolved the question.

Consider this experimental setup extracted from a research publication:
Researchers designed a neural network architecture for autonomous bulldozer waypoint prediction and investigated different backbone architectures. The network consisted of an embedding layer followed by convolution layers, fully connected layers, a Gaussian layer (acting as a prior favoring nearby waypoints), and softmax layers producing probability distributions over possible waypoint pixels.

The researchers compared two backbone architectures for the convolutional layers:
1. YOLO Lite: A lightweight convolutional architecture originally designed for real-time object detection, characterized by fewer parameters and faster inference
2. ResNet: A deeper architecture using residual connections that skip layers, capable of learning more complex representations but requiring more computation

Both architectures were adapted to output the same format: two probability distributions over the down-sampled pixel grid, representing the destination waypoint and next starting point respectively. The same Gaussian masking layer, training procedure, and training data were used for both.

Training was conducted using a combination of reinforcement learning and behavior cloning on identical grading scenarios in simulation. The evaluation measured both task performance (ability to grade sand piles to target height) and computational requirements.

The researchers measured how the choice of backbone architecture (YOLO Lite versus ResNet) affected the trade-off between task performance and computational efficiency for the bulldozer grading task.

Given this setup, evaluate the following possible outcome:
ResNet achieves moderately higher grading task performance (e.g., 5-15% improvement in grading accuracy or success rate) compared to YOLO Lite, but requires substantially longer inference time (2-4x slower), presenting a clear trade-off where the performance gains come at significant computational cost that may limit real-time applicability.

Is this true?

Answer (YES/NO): NO